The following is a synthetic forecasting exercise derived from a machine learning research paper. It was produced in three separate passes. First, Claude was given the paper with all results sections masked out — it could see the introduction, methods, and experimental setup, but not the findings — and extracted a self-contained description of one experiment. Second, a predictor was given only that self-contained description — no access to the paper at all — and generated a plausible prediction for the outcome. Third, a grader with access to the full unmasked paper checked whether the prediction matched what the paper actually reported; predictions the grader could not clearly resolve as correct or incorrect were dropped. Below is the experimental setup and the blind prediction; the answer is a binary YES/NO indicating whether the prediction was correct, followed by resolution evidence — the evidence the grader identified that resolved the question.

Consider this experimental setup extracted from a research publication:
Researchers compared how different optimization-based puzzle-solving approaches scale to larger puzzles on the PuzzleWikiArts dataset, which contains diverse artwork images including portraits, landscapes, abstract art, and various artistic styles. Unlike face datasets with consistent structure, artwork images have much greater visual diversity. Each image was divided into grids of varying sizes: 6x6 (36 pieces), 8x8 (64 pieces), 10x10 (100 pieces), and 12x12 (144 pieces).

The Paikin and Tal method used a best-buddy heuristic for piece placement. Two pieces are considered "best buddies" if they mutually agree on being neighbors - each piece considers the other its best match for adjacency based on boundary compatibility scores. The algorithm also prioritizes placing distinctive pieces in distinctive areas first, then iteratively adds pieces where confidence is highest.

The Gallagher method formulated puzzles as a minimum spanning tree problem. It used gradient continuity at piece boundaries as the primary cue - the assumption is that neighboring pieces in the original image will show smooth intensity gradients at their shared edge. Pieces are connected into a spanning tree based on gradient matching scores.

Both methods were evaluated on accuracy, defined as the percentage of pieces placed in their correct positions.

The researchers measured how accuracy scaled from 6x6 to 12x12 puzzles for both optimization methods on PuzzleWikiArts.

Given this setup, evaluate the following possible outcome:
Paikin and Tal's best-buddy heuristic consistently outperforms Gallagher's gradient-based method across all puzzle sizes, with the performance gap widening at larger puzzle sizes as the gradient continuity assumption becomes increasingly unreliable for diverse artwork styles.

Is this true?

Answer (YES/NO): NO